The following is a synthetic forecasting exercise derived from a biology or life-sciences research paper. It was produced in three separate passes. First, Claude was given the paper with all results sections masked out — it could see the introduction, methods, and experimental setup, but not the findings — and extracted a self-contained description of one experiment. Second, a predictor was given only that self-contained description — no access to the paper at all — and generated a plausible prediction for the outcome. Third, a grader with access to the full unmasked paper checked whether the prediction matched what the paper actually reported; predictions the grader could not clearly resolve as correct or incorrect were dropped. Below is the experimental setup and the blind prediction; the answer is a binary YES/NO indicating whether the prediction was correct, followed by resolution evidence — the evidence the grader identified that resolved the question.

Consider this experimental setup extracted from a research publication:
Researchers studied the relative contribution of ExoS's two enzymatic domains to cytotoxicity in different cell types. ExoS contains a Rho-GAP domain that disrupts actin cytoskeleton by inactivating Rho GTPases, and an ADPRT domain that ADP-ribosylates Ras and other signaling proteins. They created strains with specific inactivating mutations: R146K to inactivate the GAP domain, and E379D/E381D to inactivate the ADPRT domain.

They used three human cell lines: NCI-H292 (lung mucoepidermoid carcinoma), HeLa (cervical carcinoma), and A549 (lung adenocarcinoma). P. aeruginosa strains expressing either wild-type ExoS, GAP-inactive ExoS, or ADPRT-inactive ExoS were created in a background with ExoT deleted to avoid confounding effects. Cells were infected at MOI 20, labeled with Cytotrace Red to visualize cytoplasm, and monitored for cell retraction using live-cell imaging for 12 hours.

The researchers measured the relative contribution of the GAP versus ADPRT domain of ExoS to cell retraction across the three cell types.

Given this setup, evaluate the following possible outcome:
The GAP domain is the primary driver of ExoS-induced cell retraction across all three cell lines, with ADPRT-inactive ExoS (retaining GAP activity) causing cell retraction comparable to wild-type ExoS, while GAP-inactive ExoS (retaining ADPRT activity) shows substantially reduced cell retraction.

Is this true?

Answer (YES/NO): NO